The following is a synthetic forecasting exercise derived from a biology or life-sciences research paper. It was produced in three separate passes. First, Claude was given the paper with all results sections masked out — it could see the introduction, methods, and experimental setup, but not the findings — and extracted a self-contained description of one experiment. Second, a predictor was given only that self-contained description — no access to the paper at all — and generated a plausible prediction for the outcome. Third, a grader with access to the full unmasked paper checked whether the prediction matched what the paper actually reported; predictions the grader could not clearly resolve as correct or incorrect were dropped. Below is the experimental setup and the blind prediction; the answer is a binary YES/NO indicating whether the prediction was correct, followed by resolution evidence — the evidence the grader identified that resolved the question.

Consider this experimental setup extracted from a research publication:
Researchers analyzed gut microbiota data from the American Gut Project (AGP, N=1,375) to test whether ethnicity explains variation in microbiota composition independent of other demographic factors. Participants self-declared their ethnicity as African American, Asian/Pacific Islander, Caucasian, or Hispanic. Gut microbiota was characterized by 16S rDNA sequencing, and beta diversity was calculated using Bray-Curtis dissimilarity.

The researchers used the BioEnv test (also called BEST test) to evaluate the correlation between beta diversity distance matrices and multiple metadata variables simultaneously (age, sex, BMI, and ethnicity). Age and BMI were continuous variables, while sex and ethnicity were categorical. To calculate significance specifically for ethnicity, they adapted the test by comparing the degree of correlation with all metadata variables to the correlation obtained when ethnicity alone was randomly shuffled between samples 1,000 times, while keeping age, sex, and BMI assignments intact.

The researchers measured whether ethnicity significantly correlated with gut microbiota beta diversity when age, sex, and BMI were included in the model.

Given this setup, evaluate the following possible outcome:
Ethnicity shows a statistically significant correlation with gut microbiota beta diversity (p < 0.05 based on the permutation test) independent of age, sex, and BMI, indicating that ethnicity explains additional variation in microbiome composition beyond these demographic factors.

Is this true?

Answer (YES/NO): NO